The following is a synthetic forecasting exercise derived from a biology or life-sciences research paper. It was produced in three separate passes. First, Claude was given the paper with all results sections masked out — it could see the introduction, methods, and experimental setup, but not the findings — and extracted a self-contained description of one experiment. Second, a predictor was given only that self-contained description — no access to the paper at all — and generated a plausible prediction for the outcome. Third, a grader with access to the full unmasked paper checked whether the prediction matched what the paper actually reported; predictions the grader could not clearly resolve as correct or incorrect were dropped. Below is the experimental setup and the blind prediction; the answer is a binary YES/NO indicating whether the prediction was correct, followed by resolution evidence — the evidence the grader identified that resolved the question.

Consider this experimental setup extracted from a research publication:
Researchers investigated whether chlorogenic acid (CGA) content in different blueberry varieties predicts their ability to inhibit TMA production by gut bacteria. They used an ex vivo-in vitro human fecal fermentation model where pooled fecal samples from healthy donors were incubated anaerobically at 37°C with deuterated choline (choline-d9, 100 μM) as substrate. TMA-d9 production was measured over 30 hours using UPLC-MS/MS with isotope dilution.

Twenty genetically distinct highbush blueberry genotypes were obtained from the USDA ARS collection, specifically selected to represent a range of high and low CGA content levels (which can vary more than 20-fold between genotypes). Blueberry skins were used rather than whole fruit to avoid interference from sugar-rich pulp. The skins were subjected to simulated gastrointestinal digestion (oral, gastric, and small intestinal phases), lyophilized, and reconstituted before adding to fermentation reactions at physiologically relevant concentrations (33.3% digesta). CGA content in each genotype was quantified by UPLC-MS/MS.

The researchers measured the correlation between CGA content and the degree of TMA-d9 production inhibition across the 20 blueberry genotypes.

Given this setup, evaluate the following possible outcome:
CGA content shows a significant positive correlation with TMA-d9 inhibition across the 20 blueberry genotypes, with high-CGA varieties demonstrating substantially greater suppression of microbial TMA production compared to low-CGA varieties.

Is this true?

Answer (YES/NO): NO